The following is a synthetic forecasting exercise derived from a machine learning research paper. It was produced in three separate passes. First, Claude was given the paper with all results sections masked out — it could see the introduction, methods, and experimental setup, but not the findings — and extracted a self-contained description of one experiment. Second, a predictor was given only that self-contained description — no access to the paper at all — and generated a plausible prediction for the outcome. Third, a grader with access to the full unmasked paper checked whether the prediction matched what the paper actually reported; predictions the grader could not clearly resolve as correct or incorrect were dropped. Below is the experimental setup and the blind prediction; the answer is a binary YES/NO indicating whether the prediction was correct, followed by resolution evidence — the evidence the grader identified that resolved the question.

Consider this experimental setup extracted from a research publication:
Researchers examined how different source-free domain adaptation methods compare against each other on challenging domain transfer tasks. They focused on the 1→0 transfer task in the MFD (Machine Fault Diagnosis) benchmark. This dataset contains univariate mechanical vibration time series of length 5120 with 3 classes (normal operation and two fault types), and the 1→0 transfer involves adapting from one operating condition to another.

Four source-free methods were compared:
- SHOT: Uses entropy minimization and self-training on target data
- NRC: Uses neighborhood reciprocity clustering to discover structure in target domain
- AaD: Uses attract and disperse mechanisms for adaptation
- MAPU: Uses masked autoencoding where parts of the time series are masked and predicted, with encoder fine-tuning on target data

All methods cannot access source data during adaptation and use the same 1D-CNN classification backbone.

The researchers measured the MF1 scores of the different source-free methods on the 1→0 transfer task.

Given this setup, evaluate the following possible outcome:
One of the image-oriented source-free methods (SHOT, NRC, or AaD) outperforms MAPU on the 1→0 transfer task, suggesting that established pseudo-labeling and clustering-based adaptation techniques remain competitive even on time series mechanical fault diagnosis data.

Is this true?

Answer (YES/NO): NO